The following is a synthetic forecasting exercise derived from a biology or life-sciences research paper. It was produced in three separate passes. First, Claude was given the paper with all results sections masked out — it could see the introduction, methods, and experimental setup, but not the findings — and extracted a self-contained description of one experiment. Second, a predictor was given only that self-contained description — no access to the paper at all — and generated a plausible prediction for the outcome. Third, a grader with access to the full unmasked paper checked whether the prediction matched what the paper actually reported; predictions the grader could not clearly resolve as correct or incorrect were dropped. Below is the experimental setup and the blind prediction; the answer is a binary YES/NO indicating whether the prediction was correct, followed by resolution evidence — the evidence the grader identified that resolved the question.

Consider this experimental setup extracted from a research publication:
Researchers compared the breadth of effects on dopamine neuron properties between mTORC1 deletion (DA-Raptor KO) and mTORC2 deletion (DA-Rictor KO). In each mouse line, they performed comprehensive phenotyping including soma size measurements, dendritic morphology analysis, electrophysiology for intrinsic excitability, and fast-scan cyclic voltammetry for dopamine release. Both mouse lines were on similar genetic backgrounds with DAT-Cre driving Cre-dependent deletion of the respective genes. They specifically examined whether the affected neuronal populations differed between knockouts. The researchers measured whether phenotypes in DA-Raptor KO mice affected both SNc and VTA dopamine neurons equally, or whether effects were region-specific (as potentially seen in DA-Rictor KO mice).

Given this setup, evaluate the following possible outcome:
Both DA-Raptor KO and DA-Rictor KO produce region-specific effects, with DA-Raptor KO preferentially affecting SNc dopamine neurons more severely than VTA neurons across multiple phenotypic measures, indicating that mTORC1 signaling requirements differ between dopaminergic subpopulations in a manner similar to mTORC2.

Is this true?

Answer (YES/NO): NO